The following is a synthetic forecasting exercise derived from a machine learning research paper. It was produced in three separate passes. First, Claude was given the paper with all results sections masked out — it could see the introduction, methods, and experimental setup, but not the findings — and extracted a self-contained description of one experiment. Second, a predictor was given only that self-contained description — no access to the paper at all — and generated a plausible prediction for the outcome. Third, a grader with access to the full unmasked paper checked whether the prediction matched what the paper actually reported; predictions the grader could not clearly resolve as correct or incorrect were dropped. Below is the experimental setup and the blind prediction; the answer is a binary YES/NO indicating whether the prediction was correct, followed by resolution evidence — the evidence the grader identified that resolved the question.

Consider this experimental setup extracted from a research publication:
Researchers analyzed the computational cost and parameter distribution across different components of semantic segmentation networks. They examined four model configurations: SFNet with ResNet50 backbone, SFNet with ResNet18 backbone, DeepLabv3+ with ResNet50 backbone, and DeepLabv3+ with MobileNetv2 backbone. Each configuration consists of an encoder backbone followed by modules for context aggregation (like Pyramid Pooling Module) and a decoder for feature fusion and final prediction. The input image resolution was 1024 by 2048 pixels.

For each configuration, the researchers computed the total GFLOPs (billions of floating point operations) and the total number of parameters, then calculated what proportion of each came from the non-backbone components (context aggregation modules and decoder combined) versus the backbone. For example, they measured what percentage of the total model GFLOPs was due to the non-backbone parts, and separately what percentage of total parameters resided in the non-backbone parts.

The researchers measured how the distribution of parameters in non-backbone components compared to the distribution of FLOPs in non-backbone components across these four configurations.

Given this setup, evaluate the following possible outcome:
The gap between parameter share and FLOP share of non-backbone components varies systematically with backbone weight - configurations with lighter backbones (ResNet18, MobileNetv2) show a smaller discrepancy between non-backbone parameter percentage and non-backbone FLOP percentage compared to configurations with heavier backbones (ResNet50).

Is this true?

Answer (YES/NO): NO